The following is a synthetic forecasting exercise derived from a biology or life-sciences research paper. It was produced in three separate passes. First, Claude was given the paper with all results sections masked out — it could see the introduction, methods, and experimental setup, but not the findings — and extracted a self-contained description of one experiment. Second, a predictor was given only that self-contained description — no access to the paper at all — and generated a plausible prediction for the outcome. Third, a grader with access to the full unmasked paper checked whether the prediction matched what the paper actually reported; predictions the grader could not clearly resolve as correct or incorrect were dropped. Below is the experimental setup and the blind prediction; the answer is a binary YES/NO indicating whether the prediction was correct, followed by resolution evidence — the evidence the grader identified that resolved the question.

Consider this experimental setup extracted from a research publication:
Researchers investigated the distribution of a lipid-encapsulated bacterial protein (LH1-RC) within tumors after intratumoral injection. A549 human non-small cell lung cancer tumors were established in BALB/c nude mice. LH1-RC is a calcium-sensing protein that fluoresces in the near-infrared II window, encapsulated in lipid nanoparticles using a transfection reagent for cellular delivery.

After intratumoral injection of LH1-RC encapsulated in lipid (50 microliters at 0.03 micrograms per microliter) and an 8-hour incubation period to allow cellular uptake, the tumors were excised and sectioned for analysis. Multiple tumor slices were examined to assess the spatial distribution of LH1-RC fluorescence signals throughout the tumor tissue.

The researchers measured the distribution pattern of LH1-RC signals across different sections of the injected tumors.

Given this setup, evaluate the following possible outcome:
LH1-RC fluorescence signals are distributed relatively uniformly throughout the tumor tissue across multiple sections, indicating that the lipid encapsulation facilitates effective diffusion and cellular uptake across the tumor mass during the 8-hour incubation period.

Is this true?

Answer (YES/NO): NO